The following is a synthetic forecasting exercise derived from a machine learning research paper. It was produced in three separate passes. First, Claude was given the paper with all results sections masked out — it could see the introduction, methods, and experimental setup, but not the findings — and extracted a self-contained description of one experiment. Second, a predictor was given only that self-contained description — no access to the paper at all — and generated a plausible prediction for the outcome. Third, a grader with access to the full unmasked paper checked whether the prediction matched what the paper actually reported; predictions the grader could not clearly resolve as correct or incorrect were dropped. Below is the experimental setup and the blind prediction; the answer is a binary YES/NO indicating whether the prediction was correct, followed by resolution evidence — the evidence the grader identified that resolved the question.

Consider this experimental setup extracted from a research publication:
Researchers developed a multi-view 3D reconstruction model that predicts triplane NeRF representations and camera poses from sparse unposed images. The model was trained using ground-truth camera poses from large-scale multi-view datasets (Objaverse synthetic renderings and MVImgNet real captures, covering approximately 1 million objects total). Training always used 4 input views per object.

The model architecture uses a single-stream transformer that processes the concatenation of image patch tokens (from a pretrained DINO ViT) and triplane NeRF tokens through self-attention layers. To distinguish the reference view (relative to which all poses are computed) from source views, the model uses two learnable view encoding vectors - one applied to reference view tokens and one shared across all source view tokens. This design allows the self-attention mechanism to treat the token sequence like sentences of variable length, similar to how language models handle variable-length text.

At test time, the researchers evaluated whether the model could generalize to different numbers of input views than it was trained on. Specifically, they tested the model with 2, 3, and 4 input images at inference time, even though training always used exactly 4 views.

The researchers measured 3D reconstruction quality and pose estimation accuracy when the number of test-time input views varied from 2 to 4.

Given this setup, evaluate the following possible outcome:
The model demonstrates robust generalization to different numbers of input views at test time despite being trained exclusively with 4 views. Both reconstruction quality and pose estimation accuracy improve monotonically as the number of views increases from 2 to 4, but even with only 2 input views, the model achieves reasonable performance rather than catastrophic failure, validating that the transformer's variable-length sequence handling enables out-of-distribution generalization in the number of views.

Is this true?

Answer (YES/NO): YES